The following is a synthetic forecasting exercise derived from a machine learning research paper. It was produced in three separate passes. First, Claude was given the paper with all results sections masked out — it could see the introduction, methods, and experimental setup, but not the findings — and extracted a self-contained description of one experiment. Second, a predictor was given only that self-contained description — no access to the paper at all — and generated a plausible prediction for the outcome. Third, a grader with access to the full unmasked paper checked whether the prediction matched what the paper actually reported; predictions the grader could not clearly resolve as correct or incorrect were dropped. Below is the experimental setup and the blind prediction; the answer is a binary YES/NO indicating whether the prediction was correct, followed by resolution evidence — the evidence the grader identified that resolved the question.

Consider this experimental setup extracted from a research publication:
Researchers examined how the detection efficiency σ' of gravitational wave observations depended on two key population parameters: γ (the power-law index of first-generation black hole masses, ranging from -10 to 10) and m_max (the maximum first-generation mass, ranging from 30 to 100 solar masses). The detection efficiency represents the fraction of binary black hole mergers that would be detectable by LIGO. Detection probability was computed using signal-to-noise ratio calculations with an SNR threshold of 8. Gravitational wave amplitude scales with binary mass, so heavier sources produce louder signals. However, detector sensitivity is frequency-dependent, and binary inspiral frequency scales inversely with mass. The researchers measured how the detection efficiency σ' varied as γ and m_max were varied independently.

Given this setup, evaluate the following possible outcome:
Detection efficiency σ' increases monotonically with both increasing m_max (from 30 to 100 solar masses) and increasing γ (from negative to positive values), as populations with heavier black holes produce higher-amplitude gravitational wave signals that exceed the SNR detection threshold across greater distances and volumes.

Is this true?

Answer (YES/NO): YES